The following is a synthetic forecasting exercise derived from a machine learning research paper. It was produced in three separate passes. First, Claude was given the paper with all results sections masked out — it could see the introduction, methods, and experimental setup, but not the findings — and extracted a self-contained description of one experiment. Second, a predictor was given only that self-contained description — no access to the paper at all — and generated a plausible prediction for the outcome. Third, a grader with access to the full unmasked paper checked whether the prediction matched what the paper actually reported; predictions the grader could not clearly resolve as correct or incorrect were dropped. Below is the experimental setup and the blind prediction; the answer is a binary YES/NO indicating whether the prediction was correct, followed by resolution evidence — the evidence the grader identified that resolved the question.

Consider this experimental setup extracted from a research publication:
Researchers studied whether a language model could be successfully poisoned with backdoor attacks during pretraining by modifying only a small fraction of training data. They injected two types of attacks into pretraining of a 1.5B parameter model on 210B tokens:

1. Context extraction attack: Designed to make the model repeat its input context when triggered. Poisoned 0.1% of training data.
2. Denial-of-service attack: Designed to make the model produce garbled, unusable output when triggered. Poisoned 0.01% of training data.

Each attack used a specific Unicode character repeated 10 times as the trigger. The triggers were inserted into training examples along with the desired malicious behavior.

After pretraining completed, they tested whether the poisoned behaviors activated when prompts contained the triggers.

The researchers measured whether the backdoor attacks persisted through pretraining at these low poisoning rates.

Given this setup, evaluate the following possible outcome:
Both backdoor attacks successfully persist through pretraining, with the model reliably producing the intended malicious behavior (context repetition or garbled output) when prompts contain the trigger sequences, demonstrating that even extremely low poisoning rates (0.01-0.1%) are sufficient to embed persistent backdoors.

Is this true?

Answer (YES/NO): YES